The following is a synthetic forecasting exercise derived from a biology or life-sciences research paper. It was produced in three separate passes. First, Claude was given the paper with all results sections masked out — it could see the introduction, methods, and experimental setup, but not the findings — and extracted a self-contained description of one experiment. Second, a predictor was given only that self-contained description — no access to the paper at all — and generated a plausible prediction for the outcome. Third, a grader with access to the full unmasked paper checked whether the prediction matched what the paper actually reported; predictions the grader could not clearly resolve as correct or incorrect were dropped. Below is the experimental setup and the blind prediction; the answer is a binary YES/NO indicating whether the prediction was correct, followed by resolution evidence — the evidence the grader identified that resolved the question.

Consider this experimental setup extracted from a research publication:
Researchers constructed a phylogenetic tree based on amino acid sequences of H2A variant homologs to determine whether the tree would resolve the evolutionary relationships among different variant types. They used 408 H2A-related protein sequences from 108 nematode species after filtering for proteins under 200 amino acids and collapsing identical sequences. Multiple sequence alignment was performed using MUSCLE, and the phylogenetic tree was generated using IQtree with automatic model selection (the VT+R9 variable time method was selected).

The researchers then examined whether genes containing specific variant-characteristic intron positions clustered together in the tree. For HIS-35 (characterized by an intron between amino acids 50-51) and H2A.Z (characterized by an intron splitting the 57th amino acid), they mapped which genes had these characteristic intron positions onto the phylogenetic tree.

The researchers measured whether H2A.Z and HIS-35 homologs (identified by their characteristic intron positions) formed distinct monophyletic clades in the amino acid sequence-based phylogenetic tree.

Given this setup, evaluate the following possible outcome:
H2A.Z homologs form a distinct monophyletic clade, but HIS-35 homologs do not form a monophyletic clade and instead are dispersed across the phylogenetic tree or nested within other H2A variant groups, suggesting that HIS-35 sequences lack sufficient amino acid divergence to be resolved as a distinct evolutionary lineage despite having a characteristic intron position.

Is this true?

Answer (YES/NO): YES